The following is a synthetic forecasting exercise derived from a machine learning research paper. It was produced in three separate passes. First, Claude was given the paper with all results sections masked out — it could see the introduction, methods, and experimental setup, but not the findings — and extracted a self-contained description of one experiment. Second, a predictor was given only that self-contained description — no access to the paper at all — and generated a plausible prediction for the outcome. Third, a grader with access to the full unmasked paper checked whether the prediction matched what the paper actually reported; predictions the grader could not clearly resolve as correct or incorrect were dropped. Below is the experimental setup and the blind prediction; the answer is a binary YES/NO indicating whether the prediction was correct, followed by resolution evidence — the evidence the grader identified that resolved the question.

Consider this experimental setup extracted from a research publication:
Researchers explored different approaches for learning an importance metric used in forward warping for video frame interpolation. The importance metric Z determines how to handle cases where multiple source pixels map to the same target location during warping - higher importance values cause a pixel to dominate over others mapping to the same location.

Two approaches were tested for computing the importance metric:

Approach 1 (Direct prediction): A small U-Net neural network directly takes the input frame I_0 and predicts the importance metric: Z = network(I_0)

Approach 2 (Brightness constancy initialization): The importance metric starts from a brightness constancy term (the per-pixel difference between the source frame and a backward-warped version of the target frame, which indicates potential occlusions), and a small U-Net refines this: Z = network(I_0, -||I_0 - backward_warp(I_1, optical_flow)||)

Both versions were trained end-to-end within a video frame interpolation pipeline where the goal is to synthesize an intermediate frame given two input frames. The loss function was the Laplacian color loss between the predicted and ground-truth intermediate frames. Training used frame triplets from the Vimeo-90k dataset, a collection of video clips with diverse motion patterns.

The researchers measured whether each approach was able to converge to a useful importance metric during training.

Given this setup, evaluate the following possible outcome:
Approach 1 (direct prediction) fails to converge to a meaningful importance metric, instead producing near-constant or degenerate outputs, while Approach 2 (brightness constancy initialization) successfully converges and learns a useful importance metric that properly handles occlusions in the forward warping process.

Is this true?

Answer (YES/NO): NO